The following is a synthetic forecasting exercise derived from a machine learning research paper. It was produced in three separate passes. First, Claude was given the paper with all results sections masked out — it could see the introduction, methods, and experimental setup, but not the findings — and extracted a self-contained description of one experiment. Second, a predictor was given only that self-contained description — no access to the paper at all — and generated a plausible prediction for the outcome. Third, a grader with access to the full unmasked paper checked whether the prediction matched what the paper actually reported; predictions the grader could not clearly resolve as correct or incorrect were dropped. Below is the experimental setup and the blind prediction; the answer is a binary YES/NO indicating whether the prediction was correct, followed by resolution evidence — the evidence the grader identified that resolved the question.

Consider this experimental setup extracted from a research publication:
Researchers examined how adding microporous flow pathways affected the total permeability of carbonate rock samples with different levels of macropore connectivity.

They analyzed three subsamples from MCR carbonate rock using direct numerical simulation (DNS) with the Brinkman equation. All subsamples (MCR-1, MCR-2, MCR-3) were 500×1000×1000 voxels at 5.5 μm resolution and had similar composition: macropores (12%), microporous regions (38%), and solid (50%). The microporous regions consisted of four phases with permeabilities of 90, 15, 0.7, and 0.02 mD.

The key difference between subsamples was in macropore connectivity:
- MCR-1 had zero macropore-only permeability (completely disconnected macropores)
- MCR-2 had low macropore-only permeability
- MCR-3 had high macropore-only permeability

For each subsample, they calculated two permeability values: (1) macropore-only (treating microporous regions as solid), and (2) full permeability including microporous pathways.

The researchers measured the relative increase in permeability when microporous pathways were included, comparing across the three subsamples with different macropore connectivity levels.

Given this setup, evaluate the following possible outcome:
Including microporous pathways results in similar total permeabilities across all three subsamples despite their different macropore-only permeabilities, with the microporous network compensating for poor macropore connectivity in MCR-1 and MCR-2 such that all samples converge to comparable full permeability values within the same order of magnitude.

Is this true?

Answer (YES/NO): NO